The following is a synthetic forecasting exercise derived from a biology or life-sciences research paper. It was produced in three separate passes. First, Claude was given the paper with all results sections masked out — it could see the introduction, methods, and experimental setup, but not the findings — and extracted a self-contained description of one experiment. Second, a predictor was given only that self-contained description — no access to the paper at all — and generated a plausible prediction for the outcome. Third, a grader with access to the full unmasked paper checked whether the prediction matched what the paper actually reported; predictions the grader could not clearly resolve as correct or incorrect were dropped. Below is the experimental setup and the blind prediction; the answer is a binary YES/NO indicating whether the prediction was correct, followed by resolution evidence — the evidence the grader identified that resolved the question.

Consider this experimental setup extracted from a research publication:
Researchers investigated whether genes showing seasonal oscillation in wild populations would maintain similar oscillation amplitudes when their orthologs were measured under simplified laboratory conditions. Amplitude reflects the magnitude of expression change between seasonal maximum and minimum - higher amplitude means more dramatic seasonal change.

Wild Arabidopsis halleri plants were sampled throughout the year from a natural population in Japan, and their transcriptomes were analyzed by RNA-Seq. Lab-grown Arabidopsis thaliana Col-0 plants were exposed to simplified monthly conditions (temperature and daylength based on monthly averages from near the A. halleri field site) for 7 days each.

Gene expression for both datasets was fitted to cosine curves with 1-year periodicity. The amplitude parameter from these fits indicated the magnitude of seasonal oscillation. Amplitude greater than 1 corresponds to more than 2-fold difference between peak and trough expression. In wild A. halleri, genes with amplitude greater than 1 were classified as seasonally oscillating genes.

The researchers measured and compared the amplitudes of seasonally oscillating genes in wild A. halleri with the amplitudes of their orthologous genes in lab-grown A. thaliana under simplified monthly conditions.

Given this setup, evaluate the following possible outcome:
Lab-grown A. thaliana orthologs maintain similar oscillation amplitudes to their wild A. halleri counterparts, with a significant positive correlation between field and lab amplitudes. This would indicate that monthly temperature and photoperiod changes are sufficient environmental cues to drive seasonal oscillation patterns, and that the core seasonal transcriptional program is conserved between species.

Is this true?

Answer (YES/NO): NO